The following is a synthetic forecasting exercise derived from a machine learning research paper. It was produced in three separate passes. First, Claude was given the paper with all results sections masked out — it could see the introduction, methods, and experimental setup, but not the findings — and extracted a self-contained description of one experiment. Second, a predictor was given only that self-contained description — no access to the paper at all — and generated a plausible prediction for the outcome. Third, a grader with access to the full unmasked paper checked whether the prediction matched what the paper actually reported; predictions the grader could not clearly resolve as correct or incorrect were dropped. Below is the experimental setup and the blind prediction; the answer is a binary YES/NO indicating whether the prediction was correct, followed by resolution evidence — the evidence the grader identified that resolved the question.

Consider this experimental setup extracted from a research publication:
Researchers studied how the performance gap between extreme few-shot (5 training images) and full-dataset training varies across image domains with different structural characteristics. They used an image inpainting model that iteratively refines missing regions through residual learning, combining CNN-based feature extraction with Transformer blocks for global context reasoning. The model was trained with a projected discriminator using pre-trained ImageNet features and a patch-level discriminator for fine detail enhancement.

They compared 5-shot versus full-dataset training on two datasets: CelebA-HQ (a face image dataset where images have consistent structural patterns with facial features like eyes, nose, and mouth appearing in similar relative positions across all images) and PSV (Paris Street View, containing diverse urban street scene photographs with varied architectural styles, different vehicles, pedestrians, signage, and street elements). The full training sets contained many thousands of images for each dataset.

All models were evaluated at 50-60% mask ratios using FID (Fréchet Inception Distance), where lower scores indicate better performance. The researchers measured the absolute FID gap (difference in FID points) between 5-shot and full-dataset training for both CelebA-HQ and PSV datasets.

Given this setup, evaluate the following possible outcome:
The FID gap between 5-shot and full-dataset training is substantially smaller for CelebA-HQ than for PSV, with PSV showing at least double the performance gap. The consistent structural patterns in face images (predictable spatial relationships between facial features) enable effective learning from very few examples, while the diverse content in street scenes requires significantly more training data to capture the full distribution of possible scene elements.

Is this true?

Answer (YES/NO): NO